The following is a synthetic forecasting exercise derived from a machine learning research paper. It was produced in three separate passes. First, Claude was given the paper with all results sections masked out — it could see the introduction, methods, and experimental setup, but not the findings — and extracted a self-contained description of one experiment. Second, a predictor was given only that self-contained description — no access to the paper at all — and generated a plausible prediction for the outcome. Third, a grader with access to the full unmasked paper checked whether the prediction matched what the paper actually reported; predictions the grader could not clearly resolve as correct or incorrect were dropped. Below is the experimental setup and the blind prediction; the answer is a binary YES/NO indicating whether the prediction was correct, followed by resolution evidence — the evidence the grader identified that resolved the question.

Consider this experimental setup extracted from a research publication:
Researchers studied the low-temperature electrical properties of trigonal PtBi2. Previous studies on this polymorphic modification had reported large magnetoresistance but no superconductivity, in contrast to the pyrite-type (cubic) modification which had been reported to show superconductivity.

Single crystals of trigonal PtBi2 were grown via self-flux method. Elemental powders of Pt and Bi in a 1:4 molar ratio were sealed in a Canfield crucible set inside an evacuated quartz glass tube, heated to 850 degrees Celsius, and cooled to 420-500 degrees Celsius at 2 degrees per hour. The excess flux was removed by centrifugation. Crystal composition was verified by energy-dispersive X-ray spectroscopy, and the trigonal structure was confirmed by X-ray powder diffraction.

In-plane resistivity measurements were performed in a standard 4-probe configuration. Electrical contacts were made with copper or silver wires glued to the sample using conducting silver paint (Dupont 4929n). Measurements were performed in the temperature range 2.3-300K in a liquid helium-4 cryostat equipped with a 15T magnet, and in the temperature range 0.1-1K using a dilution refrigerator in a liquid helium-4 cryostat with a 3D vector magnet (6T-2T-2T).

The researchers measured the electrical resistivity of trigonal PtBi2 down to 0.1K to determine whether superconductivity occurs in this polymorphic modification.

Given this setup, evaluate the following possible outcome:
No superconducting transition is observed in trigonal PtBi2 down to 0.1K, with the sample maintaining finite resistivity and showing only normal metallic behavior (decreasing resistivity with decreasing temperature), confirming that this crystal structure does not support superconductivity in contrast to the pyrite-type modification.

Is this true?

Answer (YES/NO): NO